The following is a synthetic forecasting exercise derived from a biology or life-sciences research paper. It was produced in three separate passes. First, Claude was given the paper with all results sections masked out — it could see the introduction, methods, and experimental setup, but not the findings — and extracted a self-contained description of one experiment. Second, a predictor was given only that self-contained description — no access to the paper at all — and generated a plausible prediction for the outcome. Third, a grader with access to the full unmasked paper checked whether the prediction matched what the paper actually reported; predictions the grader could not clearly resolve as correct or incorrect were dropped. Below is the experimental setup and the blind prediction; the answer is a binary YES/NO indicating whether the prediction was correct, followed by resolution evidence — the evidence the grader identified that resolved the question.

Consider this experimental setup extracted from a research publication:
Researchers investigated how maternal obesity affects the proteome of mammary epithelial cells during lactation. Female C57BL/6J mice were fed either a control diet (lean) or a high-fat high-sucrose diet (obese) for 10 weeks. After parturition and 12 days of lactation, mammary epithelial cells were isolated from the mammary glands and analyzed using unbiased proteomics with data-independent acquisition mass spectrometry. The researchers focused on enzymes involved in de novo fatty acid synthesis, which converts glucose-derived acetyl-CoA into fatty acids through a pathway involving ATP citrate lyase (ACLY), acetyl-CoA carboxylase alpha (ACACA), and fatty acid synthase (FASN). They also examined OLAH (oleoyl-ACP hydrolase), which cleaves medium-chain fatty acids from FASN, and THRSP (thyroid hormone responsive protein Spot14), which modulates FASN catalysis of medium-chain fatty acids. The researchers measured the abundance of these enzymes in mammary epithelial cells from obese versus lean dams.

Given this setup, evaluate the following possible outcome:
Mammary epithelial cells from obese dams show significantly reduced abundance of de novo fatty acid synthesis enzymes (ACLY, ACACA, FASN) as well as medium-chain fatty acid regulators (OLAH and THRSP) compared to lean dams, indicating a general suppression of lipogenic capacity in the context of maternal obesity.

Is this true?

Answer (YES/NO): NO